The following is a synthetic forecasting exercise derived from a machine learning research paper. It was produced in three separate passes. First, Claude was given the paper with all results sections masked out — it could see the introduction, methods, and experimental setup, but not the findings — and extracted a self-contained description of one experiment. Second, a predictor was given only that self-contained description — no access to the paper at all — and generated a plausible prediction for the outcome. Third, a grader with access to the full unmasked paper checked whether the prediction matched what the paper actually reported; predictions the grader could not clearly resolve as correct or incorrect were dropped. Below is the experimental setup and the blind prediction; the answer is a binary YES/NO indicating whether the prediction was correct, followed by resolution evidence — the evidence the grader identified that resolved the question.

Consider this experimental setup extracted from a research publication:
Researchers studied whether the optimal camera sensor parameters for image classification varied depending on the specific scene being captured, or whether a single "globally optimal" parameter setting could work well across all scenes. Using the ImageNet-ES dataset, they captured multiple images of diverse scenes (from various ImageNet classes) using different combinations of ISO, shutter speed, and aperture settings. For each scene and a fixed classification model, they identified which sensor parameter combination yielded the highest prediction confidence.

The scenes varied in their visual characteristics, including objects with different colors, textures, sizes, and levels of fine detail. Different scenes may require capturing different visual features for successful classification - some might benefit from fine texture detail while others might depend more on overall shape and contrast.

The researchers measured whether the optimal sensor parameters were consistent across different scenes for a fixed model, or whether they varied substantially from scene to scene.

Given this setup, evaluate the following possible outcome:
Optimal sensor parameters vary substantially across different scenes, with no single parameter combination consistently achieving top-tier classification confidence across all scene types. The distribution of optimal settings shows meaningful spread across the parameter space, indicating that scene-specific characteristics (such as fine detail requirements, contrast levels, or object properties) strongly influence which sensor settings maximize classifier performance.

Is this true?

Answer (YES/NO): YES